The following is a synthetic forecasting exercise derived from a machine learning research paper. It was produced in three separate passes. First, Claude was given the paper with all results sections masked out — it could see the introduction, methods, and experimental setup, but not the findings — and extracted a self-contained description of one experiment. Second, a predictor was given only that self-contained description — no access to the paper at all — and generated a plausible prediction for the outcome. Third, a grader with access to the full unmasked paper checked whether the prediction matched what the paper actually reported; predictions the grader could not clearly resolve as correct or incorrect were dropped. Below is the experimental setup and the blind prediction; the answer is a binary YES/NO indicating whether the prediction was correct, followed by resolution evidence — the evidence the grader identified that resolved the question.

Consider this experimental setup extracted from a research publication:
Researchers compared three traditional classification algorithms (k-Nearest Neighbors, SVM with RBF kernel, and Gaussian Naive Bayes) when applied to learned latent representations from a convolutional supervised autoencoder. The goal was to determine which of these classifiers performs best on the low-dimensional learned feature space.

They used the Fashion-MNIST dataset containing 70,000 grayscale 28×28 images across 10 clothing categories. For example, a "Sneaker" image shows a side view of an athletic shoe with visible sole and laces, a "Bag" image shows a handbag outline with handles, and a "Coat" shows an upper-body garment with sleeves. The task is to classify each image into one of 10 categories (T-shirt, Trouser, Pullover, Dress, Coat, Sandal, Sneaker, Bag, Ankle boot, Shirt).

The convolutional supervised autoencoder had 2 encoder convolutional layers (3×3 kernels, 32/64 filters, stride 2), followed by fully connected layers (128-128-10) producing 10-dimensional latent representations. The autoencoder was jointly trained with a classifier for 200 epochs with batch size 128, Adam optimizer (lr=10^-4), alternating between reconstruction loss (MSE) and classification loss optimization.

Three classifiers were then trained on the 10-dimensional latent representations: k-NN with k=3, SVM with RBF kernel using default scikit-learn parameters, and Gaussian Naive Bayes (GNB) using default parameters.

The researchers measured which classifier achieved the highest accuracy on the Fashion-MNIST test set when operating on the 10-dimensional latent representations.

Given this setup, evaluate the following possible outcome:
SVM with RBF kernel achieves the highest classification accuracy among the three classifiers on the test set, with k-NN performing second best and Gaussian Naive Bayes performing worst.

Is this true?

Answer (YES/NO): NO